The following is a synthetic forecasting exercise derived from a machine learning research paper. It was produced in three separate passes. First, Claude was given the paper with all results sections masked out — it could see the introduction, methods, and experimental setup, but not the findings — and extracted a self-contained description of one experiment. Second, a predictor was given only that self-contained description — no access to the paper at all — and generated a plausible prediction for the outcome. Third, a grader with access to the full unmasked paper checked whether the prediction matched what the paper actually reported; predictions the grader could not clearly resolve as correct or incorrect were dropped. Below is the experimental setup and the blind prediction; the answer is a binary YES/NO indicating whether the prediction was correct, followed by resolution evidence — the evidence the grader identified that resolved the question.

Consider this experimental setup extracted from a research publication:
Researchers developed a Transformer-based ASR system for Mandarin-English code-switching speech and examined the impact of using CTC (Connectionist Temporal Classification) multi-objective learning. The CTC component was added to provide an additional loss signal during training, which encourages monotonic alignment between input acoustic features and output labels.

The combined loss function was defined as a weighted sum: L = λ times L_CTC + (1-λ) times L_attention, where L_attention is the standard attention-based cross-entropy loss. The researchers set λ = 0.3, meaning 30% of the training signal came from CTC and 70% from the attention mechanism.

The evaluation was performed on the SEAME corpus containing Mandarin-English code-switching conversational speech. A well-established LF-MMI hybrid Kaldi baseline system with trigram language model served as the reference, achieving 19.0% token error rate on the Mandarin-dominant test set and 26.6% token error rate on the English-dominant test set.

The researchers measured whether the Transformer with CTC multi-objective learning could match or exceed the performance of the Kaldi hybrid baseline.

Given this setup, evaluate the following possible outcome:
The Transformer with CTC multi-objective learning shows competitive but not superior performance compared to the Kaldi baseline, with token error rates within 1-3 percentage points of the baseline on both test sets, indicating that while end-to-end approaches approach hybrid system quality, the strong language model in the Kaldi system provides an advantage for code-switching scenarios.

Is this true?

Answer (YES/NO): NO